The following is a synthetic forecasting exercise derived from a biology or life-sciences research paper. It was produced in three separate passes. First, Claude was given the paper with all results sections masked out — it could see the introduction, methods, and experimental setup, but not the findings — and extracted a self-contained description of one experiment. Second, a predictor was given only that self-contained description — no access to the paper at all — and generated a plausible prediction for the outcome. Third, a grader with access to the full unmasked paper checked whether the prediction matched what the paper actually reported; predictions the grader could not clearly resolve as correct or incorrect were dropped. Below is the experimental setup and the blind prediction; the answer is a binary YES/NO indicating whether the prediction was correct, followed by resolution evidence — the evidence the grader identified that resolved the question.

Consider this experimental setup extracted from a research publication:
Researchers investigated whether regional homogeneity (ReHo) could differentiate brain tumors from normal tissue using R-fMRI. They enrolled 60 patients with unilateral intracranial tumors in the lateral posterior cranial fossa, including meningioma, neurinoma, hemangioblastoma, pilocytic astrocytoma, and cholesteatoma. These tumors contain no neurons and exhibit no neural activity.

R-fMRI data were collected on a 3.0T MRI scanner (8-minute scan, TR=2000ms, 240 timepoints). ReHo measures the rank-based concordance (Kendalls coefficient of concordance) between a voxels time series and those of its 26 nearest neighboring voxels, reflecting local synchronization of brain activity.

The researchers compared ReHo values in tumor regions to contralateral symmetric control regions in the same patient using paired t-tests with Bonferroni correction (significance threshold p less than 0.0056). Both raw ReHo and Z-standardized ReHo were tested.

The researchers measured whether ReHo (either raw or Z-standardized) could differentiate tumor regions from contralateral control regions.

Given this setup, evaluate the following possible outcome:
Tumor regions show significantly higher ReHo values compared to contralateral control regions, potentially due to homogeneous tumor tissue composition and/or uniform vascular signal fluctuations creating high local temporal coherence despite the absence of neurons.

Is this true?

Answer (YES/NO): NO